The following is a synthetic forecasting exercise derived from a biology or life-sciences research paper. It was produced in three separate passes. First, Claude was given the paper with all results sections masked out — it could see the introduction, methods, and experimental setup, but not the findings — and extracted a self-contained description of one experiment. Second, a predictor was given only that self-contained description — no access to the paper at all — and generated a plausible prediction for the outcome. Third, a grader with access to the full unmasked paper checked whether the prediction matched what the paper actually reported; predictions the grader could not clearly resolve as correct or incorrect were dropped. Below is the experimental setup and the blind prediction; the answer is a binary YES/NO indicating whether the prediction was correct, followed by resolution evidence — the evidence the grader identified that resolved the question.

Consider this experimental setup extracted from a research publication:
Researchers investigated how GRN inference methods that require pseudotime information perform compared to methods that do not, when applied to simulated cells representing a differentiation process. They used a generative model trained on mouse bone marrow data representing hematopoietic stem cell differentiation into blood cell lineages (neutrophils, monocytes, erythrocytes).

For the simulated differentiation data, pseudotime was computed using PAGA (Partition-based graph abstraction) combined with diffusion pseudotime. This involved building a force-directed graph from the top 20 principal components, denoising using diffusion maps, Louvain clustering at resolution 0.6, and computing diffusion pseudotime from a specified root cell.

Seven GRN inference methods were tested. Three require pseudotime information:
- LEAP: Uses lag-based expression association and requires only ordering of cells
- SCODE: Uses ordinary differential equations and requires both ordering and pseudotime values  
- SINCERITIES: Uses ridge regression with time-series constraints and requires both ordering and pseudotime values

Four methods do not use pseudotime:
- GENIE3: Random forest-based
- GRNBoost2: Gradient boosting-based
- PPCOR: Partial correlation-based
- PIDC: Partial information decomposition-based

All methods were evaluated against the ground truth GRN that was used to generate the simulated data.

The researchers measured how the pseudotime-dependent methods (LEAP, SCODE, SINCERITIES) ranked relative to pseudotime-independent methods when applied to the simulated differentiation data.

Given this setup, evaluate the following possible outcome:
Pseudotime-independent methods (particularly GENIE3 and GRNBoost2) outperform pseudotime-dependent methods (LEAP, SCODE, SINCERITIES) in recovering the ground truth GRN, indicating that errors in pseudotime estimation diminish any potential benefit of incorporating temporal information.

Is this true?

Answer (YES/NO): YES